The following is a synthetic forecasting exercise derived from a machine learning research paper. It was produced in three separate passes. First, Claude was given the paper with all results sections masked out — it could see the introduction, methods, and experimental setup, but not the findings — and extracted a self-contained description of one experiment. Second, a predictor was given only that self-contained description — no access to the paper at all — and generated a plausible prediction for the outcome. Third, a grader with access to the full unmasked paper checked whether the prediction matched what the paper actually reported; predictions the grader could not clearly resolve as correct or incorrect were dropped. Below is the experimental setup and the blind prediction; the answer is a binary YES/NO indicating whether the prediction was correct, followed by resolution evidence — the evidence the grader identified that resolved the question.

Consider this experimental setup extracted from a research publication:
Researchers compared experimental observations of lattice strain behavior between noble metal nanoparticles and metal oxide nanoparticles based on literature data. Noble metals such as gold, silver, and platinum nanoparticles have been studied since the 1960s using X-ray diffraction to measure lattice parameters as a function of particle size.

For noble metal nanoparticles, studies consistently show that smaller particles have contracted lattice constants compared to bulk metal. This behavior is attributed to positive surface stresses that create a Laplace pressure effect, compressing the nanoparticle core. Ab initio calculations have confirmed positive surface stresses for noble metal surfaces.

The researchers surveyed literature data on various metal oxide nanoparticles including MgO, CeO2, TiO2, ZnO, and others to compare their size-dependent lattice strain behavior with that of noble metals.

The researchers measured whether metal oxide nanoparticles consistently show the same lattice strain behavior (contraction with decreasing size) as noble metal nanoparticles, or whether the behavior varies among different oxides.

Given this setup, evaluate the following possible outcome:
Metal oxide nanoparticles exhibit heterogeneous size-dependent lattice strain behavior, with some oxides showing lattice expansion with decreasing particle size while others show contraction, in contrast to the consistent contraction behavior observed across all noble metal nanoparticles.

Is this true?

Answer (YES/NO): YES